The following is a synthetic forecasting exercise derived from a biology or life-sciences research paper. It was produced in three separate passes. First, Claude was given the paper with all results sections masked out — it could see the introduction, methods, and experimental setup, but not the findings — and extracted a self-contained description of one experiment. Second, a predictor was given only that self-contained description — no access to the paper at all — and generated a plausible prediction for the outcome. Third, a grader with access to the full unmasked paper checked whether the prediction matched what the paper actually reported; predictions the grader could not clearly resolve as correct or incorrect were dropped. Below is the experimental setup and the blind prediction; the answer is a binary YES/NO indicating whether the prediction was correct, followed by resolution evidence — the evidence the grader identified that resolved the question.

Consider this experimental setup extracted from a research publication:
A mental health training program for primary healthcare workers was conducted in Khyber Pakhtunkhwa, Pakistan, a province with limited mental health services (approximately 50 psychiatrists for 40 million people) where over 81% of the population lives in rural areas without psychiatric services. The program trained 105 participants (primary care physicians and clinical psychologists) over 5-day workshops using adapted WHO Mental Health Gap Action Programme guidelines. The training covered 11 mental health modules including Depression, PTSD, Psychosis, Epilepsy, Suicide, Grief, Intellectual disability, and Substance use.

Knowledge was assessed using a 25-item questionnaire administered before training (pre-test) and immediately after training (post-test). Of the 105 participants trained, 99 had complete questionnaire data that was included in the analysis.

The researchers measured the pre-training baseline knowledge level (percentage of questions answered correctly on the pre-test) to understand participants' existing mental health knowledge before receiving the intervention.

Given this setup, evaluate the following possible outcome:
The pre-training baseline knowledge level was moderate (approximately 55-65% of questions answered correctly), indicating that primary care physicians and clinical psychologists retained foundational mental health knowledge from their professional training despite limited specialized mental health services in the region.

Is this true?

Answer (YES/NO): NO